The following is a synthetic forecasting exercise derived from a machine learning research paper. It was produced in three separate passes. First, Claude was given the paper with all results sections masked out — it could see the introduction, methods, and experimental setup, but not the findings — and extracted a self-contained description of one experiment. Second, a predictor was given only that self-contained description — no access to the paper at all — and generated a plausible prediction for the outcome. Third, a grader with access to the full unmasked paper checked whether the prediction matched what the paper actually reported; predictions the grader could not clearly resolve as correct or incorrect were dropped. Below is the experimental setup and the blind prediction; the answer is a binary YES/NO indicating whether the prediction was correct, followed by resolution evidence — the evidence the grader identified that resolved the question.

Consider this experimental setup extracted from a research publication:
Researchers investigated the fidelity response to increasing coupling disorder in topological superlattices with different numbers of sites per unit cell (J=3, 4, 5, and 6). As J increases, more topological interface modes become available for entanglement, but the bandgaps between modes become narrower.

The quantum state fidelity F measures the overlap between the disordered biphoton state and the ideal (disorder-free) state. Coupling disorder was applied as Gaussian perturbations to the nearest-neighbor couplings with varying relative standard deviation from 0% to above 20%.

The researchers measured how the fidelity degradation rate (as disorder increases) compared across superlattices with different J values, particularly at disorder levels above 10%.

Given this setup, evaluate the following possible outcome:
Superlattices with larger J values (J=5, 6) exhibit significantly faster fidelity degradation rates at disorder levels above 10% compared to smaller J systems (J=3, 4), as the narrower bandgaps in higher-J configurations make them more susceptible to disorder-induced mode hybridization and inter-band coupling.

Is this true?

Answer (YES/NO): YES